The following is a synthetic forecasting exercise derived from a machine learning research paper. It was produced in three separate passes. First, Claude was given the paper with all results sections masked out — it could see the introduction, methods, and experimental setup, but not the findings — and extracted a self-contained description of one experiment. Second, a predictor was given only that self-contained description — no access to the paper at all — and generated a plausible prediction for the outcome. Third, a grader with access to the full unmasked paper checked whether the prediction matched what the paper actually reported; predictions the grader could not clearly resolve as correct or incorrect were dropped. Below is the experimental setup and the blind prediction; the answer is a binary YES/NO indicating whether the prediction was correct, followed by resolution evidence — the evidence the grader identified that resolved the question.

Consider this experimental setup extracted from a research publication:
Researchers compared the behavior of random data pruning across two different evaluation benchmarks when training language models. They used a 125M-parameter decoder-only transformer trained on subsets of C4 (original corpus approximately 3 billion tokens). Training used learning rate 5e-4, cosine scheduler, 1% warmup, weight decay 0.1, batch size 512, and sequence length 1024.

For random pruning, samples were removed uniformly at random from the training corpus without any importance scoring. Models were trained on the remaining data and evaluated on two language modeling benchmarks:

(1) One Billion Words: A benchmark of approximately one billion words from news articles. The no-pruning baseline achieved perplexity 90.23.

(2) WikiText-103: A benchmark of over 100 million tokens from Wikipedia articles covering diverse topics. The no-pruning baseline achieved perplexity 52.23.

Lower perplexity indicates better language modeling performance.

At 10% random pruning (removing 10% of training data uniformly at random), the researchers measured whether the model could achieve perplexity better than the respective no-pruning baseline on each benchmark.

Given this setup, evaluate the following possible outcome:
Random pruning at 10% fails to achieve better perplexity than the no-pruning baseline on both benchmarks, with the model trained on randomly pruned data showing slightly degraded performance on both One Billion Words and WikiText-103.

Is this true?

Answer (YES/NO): NO